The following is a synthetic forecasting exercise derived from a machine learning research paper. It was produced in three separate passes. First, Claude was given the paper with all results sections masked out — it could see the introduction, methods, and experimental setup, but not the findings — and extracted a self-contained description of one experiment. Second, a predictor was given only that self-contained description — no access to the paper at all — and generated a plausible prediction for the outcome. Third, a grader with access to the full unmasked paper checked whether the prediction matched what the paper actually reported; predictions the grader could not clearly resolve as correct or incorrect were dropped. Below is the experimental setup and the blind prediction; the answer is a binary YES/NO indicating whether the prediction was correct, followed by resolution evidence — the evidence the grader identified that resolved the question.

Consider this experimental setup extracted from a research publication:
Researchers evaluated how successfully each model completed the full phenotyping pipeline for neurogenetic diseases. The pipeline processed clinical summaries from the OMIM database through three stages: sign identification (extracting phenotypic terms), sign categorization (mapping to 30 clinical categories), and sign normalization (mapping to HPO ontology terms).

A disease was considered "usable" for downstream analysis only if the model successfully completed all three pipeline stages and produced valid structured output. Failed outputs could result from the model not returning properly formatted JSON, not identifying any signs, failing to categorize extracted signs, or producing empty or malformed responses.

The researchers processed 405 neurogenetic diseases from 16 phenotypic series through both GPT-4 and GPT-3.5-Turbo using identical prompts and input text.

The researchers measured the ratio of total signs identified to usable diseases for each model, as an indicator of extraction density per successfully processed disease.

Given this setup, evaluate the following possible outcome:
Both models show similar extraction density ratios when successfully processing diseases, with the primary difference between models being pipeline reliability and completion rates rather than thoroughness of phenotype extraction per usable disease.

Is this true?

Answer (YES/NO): YES